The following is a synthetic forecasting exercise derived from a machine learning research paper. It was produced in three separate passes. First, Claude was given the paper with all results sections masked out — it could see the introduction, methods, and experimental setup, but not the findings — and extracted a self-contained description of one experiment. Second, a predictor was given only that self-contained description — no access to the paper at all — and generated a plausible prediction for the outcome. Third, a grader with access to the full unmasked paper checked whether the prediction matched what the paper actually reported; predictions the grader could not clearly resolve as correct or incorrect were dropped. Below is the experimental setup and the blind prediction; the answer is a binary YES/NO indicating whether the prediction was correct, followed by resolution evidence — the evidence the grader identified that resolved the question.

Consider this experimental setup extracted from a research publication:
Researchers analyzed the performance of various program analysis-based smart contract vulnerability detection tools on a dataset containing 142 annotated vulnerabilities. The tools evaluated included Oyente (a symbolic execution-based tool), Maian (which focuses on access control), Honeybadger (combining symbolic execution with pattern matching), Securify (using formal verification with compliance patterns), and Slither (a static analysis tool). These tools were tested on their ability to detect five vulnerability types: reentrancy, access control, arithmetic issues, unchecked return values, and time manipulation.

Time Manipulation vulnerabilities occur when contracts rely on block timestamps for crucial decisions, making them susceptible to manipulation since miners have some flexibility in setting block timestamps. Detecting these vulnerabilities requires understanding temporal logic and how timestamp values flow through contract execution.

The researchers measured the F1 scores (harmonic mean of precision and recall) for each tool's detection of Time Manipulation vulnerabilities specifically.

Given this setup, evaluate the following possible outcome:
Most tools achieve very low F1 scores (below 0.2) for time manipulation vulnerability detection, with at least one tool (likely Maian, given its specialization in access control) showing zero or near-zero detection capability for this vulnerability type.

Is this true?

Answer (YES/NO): NO